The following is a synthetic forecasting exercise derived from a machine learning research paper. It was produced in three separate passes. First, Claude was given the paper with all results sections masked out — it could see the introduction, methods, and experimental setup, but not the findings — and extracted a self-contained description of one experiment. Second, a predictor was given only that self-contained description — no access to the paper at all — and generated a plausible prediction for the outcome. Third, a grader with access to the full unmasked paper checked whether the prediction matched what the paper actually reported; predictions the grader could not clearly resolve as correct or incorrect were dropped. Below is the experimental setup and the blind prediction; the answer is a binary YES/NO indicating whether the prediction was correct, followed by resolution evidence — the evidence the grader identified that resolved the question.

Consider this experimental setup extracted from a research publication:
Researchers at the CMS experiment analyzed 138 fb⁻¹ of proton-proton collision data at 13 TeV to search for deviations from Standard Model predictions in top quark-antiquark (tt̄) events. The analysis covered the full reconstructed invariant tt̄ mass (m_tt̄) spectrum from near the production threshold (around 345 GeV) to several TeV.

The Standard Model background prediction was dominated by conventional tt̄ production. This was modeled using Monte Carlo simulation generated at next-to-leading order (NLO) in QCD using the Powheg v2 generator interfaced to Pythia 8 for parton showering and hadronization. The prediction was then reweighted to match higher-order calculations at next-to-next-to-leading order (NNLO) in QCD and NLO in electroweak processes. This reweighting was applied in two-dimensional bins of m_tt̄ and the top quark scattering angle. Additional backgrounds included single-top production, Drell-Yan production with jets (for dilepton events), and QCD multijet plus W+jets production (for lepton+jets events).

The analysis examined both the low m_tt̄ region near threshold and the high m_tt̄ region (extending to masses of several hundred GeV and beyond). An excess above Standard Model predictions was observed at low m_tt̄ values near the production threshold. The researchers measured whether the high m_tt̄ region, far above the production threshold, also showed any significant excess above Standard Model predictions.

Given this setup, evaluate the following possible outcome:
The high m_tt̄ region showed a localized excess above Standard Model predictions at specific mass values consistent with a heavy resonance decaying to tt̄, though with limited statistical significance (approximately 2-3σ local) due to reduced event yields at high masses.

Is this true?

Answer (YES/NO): NO